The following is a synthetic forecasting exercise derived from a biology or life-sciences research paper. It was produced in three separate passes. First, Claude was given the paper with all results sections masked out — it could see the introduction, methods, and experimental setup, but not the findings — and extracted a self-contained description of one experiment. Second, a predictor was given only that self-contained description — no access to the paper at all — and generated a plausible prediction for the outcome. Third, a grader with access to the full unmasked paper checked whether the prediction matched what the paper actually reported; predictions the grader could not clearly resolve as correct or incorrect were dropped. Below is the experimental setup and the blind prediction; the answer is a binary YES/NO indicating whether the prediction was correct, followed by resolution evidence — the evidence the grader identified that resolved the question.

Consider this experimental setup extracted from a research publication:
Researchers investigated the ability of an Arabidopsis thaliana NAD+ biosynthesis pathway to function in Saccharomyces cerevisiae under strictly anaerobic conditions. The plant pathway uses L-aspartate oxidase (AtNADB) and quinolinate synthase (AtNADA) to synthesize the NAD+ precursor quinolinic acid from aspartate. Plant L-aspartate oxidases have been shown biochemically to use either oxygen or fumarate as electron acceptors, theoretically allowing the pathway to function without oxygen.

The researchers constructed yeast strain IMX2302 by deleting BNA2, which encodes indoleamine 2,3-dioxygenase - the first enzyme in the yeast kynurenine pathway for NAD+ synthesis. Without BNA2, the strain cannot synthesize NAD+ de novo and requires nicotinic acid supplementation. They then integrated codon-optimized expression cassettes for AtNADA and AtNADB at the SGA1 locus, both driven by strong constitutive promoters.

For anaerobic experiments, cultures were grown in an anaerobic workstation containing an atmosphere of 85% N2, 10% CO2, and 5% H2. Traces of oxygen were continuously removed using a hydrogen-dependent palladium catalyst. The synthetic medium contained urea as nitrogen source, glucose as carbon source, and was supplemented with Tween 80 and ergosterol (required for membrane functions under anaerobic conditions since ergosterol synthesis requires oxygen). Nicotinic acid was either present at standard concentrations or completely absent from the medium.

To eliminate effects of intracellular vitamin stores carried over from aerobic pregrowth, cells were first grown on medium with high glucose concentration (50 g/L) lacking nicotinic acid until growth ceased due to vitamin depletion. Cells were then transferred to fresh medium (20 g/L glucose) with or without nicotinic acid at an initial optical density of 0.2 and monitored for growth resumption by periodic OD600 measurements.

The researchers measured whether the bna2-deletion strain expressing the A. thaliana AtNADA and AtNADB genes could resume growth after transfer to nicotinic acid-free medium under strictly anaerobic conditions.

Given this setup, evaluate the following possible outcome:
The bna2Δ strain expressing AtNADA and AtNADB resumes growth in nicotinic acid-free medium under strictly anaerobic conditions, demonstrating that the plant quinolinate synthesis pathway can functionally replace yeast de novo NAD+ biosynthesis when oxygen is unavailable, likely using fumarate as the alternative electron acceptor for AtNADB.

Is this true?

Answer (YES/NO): YES